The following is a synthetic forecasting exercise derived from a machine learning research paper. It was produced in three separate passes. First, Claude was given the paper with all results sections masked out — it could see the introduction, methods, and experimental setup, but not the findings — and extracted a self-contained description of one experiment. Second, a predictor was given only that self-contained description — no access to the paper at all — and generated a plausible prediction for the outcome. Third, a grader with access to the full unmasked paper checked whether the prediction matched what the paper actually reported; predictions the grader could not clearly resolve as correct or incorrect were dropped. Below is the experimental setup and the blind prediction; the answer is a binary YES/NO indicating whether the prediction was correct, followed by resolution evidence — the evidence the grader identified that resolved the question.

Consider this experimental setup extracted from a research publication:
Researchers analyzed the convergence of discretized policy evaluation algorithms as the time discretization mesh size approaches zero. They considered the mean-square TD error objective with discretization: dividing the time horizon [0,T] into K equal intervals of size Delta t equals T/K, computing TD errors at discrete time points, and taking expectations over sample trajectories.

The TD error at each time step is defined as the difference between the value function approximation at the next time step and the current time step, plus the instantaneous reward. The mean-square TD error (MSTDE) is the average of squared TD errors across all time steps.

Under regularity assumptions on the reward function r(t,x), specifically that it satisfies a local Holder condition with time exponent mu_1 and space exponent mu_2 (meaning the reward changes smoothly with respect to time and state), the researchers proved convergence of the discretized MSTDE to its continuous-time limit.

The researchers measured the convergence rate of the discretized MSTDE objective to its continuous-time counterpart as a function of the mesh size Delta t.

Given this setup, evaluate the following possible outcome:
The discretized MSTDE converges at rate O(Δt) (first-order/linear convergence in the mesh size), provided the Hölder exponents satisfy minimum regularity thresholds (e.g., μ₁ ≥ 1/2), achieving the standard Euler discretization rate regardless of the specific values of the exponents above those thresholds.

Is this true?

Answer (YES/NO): NO